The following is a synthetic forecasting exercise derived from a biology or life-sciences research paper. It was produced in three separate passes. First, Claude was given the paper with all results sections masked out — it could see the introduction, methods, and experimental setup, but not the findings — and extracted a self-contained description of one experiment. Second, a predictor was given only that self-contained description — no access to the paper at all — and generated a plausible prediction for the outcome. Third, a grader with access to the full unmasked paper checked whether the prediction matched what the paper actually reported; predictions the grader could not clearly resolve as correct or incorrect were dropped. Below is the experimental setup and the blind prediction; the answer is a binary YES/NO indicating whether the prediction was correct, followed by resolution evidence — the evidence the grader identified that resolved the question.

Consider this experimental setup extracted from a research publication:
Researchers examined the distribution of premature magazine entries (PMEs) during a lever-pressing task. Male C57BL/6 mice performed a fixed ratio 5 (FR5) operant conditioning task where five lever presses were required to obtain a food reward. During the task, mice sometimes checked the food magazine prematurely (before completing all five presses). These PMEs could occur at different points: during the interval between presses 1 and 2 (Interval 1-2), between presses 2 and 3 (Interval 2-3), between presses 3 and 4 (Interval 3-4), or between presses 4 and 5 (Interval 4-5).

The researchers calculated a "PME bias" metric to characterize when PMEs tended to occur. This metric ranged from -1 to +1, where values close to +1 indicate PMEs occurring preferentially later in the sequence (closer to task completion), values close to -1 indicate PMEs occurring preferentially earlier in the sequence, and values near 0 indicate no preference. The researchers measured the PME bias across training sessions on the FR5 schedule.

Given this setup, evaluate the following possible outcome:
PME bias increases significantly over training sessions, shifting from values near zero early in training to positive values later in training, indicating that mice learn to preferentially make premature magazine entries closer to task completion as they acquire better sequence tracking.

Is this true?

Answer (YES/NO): YES